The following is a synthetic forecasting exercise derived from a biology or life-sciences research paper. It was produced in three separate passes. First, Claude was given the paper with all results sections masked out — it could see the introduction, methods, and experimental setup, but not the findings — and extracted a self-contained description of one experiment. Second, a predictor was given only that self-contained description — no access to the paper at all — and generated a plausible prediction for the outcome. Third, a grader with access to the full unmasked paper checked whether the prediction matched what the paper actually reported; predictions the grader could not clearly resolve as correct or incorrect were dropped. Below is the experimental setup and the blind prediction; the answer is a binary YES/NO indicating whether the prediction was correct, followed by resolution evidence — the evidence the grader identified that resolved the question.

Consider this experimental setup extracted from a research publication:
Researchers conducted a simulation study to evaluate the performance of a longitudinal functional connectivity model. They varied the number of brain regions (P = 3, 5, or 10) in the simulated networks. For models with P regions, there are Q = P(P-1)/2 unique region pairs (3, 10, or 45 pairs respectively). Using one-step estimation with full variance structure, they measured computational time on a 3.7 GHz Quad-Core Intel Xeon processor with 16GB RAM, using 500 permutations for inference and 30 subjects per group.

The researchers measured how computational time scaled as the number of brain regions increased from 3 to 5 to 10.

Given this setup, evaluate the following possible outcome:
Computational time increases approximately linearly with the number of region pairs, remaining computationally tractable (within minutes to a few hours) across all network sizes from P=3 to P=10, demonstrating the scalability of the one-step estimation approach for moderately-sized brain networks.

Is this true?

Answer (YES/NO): NO